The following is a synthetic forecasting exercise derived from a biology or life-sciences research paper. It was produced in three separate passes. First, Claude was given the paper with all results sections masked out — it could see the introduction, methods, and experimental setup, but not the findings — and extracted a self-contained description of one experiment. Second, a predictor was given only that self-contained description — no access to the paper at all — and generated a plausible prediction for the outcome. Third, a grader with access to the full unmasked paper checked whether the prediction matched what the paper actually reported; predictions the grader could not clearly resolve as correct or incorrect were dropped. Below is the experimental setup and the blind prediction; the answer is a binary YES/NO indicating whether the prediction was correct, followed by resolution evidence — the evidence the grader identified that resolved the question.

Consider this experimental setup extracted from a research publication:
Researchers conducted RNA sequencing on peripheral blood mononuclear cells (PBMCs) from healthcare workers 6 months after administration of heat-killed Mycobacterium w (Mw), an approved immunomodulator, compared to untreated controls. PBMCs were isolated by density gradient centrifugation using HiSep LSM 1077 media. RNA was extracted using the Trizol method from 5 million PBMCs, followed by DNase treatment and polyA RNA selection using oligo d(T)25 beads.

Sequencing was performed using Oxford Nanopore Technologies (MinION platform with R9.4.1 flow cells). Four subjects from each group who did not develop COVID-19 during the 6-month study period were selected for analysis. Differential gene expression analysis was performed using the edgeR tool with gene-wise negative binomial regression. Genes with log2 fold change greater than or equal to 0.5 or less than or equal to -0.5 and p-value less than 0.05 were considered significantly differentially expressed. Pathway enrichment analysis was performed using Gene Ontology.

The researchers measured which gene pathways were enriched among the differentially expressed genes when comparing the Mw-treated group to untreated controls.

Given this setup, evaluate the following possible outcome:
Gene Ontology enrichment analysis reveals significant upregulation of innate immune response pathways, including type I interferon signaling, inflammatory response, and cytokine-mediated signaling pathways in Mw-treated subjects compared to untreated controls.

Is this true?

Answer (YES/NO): NO